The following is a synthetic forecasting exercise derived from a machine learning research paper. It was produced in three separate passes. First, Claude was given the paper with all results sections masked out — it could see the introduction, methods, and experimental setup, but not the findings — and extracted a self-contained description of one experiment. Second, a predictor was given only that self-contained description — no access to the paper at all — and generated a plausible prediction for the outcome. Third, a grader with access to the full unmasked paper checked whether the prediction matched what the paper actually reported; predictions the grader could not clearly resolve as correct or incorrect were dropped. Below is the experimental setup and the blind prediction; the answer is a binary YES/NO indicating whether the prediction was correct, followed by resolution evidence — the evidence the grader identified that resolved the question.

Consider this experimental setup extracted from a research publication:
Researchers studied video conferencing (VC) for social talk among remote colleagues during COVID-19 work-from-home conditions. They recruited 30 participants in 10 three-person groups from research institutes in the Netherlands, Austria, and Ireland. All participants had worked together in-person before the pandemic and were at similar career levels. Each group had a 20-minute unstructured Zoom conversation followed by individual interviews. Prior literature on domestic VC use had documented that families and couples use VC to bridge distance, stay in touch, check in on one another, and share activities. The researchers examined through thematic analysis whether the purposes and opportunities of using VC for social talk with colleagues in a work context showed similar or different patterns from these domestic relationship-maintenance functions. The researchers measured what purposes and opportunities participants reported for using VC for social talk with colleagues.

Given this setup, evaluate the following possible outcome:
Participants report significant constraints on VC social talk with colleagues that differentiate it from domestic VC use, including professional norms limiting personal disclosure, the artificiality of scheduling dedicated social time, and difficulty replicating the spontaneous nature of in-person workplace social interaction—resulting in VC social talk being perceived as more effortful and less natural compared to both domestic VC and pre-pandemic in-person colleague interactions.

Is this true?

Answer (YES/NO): NO